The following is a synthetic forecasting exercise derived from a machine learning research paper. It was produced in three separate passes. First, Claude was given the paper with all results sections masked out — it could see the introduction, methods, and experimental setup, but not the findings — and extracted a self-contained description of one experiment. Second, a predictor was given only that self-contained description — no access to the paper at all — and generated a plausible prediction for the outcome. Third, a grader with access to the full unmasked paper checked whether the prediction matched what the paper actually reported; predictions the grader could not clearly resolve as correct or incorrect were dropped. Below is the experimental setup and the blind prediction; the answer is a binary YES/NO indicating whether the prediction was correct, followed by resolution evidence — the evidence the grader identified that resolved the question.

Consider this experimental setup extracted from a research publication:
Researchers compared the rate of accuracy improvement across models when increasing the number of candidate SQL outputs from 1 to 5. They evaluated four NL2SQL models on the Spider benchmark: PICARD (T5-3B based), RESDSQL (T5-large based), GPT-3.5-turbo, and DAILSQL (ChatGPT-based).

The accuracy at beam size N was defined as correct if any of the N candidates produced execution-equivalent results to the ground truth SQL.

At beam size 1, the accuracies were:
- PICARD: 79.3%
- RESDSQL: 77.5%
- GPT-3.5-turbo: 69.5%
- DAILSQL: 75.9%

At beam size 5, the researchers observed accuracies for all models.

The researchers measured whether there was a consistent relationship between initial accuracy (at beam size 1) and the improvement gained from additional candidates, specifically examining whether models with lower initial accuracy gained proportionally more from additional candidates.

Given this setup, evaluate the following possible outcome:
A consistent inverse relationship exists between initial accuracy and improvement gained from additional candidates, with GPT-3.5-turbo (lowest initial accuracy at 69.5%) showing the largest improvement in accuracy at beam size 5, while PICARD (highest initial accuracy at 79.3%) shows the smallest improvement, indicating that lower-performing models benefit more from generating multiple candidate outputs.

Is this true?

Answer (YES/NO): YES